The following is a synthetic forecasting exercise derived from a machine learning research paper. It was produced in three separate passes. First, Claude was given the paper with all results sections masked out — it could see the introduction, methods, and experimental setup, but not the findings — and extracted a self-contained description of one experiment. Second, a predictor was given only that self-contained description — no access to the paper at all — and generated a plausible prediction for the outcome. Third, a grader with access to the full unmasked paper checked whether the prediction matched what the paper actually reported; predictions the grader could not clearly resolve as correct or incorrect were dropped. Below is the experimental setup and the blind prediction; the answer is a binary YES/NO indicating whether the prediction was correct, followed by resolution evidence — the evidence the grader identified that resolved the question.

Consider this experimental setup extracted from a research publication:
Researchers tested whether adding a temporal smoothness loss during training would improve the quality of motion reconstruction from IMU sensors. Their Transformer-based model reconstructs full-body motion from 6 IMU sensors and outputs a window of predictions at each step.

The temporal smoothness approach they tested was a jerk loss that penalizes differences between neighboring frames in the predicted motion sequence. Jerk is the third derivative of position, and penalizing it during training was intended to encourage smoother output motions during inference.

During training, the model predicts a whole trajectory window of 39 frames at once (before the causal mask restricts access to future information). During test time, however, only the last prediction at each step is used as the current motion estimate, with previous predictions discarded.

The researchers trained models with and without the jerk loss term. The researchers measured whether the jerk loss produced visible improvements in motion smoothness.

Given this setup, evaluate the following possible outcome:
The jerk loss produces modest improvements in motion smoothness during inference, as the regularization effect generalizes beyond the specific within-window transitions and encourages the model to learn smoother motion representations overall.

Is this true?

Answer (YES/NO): NO